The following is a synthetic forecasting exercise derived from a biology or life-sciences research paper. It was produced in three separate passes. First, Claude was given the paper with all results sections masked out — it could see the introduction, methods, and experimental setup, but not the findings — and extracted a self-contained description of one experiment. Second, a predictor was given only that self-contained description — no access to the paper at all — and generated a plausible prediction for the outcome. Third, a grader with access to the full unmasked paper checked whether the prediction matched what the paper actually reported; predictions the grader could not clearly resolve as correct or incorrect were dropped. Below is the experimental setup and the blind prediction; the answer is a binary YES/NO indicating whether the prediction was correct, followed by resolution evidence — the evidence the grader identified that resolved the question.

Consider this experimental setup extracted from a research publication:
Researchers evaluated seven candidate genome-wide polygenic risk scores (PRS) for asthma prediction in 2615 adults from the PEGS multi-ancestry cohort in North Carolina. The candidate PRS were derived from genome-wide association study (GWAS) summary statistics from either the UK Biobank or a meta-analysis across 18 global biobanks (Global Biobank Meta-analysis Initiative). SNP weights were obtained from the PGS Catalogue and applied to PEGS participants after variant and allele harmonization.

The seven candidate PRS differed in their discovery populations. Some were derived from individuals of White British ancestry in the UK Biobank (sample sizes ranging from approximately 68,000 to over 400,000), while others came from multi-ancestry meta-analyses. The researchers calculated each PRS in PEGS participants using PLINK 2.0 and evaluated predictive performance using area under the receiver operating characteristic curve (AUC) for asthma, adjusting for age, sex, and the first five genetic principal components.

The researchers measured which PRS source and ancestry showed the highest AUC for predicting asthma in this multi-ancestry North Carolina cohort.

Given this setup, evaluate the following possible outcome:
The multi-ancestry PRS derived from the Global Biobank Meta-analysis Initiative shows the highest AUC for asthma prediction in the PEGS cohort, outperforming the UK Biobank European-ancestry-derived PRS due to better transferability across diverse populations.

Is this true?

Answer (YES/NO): NO